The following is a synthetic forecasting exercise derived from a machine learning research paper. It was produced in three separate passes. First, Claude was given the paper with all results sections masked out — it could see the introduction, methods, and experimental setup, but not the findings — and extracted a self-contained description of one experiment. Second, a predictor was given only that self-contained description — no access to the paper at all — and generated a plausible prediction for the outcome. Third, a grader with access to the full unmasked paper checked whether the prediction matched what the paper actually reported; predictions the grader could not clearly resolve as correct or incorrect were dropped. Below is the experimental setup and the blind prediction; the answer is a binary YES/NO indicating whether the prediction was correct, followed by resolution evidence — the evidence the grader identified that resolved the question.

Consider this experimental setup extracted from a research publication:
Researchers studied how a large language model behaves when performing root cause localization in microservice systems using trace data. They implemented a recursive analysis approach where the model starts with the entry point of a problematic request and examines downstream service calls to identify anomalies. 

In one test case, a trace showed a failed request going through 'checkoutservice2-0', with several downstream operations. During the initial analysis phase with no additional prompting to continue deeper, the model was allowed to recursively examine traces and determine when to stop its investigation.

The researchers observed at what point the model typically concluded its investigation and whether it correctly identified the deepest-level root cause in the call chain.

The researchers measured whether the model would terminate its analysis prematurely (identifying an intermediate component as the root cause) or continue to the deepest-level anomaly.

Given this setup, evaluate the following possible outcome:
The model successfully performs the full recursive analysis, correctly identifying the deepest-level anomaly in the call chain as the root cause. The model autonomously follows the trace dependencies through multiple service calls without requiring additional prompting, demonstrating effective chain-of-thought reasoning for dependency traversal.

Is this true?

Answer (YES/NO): NO